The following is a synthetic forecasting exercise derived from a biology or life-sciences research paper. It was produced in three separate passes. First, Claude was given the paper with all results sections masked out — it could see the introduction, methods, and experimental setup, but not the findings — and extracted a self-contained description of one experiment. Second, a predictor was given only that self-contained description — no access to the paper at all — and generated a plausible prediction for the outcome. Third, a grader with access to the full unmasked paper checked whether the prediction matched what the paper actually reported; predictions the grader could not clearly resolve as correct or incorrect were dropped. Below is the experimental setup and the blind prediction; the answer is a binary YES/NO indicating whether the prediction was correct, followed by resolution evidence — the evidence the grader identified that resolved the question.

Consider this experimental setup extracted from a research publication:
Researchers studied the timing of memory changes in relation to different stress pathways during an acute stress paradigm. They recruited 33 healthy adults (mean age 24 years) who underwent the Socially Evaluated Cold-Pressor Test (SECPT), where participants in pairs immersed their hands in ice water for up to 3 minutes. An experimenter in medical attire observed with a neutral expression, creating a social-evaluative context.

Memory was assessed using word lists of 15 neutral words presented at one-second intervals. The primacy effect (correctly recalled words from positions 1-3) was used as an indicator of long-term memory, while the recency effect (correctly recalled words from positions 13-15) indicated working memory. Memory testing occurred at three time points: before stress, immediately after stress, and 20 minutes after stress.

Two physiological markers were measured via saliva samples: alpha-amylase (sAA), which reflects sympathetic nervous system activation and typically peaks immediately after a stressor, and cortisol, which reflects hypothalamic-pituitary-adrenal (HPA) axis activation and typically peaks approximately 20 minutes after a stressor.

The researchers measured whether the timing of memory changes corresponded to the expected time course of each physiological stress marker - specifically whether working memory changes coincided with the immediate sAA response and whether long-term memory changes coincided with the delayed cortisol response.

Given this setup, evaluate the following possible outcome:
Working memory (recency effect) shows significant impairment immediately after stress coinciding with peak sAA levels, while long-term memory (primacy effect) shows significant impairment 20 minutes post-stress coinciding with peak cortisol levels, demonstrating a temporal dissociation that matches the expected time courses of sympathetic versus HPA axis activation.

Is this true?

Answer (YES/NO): NO